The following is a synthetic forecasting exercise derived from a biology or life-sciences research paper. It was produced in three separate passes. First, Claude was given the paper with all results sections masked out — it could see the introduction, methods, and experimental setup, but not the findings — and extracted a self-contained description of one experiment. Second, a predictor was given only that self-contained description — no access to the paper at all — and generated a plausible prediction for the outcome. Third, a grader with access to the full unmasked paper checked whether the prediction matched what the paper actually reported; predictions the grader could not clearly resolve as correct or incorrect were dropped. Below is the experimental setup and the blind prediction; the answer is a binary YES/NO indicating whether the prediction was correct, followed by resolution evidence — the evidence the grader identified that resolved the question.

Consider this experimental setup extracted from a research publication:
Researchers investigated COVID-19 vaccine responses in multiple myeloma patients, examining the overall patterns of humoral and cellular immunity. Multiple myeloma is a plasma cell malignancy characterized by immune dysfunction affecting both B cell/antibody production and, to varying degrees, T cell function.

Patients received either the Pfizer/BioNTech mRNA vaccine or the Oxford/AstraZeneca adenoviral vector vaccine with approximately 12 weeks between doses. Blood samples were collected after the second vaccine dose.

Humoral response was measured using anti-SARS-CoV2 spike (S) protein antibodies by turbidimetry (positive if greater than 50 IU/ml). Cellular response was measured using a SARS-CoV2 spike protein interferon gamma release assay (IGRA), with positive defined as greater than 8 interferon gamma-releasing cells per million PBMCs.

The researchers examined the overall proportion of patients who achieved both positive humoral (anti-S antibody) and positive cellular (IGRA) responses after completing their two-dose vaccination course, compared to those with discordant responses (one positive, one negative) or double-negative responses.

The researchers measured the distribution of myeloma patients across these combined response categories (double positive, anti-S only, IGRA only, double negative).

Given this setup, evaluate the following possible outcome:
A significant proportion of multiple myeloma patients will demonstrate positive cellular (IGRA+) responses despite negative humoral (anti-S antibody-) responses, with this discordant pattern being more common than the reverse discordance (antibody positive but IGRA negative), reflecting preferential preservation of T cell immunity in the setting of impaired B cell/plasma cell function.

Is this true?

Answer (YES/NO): NO